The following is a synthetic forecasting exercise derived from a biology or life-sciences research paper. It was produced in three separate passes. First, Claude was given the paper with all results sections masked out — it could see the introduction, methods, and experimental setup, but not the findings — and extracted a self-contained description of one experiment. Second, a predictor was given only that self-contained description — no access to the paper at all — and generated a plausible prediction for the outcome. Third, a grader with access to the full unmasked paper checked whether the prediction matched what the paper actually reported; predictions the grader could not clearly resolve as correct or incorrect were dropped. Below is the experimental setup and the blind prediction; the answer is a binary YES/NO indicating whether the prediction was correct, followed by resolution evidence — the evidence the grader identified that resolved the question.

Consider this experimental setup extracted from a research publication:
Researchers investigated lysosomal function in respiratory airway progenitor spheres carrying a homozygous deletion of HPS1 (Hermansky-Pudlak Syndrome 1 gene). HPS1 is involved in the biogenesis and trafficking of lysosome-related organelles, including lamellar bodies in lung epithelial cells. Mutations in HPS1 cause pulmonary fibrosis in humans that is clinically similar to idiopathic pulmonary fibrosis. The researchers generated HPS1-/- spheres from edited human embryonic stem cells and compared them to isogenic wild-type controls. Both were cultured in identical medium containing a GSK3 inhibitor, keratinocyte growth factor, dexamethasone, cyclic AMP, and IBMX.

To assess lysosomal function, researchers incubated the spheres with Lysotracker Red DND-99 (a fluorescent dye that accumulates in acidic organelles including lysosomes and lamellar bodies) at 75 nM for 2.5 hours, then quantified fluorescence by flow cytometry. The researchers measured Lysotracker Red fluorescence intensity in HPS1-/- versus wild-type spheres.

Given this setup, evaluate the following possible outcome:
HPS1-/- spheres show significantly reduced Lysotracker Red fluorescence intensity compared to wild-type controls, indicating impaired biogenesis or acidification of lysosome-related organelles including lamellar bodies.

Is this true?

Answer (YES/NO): YES